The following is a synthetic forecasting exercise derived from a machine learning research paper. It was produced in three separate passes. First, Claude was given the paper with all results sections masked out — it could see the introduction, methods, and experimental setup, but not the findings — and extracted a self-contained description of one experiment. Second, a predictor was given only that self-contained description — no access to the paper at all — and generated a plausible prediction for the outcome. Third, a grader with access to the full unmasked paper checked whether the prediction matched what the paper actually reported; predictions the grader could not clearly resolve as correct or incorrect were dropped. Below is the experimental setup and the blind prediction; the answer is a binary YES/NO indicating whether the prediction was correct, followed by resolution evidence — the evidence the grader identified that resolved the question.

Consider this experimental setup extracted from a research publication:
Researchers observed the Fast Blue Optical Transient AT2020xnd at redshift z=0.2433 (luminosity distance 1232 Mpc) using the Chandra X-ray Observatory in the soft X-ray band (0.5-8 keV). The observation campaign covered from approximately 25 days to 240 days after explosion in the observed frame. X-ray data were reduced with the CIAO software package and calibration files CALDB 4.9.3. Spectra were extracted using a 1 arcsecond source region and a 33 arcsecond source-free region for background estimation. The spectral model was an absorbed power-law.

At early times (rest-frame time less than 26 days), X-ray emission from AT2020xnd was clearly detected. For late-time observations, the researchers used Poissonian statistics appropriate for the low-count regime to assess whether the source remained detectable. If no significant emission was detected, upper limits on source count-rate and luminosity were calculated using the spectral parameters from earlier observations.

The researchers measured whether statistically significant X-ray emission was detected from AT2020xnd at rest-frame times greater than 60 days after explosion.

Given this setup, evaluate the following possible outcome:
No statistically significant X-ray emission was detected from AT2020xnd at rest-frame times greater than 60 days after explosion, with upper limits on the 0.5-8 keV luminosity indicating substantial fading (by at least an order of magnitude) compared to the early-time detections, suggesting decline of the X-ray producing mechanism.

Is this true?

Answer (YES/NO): YES